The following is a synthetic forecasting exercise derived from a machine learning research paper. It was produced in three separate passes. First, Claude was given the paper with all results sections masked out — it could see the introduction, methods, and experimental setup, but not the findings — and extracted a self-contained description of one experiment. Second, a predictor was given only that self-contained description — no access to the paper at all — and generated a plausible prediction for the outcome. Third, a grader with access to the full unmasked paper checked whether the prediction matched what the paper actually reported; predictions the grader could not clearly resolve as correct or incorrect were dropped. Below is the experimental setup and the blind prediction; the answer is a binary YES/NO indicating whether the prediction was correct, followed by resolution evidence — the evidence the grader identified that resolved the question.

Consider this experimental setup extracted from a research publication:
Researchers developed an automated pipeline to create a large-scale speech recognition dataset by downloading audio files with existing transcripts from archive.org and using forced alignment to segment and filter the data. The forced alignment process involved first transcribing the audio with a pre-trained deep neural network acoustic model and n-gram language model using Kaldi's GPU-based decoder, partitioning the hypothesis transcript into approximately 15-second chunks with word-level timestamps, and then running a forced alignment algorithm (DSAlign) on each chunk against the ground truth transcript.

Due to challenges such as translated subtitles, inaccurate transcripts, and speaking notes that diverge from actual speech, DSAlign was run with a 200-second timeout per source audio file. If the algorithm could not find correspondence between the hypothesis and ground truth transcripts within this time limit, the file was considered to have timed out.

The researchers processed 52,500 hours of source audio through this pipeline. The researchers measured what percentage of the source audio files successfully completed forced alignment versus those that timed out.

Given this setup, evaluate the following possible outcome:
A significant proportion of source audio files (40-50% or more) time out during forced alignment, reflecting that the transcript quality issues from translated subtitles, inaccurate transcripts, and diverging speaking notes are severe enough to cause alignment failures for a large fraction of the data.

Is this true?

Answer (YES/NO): NO